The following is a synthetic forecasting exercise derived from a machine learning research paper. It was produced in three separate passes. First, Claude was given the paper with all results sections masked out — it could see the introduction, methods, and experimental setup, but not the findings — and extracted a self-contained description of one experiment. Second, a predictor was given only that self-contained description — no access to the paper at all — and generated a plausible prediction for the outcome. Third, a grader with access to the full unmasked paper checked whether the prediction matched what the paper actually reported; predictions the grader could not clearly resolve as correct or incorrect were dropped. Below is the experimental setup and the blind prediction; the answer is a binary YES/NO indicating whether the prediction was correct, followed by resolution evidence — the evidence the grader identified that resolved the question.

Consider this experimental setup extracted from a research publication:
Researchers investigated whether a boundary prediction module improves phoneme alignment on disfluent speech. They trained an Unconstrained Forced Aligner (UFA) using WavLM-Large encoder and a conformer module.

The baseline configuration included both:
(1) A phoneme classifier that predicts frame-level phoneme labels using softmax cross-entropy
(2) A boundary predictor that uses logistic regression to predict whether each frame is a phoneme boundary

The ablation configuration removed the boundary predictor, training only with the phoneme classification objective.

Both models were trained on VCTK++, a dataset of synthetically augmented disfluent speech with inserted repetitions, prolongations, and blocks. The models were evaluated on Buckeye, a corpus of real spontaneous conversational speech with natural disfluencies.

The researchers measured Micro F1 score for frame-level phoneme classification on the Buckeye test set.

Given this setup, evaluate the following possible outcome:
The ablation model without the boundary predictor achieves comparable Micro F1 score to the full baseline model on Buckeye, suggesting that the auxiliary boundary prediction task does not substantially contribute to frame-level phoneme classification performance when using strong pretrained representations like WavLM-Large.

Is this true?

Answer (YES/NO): NO